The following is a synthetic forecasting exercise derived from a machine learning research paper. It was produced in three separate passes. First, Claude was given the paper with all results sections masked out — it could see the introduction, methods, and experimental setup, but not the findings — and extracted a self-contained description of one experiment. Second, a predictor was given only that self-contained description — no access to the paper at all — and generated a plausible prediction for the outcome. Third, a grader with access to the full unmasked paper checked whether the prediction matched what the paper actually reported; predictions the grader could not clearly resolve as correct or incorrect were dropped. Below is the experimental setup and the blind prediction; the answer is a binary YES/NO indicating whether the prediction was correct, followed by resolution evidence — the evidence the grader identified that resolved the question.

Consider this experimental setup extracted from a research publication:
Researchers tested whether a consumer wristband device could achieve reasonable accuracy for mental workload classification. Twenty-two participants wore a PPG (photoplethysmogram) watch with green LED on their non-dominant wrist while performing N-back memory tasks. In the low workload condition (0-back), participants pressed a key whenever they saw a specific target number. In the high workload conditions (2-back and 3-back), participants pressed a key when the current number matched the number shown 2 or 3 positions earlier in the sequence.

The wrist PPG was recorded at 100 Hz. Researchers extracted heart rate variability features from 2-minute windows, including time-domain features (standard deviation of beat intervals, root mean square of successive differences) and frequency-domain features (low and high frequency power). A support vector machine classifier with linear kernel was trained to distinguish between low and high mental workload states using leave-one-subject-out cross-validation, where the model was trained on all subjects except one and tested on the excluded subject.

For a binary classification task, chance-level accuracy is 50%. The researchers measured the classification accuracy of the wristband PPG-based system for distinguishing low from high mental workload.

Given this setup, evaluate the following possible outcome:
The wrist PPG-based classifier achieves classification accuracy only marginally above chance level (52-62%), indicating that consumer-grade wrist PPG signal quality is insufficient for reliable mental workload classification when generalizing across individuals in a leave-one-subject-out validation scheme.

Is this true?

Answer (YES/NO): YES